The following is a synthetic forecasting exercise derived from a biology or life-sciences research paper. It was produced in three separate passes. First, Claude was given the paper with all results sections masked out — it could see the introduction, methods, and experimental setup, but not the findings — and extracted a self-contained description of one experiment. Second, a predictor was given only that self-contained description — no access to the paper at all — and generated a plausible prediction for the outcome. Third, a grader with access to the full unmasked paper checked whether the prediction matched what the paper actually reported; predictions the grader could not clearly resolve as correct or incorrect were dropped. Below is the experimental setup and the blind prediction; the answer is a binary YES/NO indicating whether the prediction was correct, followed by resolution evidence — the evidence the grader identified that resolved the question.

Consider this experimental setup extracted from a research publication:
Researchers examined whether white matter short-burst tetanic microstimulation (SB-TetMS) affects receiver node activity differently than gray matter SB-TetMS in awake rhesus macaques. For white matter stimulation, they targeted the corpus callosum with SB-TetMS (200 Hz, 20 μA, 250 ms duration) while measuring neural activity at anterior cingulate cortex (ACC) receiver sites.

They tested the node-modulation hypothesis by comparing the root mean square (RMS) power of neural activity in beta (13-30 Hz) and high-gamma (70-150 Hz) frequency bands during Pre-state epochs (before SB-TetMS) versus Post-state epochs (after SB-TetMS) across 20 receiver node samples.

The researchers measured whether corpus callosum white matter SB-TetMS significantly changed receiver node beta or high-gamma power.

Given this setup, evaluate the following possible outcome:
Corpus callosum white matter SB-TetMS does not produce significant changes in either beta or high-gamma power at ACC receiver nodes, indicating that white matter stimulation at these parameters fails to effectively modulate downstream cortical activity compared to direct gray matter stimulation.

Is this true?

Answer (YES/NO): YES